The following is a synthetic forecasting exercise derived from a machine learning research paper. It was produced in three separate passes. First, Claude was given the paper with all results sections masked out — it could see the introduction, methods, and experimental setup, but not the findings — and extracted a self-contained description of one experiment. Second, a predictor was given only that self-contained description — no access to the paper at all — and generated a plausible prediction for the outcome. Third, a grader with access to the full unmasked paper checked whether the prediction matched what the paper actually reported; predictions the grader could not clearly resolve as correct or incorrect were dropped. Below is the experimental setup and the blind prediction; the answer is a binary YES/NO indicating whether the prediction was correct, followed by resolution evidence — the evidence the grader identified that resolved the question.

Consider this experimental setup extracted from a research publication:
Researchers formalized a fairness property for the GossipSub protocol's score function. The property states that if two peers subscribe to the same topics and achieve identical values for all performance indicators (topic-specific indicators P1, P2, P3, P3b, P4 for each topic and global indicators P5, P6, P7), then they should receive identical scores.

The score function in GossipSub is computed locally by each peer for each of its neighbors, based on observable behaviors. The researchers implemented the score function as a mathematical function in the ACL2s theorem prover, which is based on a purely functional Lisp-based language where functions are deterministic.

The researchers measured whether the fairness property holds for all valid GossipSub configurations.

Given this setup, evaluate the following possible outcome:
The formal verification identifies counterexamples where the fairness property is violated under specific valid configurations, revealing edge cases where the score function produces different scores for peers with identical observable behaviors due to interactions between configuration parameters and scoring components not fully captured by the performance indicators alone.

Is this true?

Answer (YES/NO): NO